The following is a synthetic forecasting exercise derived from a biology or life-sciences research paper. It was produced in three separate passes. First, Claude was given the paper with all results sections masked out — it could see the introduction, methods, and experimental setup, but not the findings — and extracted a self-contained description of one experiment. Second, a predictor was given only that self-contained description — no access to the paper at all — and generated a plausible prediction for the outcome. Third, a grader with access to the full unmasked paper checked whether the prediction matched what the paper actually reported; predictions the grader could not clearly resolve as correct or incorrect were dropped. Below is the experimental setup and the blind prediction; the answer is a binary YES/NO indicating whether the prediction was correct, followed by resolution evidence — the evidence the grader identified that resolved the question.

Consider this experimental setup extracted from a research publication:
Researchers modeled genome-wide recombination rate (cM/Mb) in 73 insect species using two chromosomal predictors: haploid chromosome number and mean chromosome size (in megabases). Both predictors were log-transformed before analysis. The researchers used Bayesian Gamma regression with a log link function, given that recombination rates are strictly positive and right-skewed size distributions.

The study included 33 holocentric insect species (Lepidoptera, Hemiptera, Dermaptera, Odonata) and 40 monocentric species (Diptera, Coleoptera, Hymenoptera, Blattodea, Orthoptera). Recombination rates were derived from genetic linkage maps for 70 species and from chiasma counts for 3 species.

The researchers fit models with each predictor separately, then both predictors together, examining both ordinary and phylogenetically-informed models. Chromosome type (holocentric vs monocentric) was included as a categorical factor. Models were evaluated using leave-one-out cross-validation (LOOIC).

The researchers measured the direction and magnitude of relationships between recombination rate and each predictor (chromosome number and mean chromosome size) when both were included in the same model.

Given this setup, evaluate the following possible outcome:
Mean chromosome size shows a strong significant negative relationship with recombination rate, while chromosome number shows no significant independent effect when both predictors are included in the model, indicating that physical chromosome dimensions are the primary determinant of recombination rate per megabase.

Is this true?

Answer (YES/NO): YES